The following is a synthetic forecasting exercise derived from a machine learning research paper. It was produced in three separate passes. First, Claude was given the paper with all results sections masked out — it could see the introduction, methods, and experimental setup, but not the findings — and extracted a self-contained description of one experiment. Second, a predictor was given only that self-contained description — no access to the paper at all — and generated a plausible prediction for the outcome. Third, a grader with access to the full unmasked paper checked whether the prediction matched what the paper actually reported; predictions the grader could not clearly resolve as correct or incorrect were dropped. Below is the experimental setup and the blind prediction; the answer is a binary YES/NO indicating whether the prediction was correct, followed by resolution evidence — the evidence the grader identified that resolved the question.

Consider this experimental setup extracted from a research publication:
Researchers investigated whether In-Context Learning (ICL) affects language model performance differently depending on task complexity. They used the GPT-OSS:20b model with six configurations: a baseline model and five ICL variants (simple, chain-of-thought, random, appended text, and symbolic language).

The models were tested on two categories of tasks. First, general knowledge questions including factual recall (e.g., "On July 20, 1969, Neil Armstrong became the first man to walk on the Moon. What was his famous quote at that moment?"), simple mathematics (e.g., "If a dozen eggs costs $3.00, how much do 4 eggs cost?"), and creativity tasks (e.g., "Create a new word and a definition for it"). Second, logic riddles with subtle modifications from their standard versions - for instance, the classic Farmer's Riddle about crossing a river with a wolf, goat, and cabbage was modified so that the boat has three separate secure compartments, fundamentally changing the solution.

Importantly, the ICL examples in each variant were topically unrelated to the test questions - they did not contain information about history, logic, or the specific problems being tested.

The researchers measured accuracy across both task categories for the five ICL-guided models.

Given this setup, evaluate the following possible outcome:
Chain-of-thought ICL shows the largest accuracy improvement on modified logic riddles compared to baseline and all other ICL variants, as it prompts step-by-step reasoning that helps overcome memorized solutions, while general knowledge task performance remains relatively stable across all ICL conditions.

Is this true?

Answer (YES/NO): NO